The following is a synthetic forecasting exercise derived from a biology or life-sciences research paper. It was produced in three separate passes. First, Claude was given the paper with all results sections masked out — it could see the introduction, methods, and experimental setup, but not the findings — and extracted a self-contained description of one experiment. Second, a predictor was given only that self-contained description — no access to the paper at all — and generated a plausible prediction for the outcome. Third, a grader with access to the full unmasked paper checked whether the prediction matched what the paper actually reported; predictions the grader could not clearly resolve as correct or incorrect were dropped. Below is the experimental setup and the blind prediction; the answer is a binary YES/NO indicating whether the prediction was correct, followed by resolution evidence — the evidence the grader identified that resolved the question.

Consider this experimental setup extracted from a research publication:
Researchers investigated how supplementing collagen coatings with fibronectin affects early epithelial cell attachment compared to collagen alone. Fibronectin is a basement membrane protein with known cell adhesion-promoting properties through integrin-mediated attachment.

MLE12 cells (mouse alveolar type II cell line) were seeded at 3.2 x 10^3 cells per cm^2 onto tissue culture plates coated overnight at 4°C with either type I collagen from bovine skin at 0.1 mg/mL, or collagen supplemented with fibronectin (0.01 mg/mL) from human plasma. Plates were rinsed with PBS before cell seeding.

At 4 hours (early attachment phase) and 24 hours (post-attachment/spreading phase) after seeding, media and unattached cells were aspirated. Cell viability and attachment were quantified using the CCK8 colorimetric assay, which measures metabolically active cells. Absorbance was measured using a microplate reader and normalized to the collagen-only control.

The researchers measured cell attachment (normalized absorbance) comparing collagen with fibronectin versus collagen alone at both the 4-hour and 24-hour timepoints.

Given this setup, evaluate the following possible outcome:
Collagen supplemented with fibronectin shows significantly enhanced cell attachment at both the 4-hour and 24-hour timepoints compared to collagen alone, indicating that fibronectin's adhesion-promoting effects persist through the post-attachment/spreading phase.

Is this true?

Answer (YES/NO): YES